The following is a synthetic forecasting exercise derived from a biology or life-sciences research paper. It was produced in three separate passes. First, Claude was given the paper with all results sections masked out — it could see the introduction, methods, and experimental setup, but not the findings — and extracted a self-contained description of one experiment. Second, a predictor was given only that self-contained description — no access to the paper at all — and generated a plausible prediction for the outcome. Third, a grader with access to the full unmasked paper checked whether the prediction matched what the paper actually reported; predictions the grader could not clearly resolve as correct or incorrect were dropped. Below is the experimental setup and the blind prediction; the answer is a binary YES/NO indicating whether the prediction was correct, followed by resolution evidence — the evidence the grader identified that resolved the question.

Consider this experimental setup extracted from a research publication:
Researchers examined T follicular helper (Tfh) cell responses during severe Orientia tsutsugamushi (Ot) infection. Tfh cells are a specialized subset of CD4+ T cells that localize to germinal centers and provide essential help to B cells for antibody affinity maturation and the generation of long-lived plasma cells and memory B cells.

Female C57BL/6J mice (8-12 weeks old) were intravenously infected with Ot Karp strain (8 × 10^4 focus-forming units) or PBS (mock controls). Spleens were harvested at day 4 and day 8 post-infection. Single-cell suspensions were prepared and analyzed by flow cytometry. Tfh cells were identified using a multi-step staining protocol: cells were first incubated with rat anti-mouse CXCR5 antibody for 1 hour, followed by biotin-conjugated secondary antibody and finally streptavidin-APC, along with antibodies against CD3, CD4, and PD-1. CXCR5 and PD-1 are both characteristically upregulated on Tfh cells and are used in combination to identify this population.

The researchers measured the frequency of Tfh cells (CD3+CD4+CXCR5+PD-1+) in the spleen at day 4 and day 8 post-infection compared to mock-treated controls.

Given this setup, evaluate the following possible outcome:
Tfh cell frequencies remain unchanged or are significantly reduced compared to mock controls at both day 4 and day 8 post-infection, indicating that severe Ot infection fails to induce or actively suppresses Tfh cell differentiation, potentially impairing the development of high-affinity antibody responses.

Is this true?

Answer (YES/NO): NO